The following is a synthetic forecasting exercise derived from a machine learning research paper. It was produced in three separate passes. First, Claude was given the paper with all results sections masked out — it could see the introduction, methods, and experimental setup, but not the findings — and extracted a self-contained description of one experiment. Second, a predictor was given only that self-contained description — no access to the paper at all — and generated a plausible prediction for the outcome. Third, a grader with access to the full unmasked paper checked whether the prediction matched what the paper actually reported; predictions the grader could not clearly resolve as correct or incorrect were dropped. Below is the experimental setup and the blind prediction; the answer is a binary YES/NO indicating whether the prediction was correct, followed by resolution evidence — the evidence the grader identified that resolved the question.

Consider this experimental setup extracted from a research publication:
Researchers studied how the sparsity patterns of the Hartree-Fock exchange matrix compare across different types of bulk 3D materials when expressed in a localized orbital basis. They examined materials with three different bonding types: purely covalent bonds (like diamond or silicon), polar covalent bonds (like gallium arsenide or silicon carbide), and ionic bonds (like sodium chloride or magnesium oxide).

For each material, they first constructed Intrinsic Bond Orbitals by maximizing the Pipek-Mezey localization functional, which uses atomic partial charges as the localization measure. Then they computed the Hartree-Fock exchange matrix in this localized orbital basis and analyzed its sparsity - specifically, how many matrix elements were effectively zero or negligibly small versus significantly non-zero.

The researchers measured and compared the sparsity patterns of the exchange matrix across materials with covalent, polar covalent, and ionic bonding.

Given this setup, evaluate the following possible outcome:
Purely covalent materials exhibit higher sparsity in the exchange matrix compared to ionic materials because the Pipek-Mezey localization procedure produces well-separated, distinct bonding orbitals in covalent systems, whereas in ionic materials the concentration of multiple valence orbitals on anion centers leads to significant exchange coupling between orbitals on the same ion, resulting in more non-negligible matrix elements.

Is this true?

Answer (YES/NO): NO